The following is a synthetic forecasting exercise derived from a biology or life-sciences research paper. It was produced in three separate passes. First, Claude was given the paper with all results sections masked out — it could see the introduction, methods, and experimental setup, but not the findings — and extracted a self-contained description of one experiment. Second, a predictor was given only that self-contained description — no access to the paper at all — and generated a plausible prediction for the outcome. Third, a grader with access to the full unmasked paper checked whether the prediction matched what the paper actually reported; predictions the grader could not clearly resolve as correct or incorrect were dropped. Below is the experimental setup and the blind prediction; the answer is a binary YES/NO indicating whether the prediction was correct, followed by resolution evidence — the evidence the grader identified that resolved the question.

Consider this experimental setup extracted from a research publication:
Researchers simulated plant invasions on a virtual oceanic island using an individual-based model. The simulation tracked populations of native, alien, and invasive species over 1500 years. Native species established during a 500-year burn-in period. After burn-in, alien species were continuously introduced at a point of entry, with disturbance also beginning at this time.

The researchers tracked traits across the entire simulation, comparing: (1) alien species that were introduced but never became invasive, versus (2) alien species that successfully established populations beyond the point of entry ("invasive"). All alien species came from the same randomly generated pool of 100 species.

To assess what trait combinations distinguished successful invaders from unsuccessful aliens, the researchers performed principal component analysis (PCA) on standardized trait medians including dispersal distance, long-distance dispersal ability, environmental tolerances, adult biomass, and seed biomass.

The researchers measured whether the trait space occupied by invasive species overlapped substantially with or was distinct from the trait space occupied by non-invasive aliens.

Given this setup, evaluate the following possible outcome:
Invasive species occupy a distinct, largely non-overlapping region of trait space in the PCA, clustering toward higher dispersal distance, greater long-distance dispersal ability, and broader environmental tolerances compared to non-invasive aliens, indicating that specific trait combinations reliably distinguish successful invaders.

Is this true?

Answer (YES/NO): NO